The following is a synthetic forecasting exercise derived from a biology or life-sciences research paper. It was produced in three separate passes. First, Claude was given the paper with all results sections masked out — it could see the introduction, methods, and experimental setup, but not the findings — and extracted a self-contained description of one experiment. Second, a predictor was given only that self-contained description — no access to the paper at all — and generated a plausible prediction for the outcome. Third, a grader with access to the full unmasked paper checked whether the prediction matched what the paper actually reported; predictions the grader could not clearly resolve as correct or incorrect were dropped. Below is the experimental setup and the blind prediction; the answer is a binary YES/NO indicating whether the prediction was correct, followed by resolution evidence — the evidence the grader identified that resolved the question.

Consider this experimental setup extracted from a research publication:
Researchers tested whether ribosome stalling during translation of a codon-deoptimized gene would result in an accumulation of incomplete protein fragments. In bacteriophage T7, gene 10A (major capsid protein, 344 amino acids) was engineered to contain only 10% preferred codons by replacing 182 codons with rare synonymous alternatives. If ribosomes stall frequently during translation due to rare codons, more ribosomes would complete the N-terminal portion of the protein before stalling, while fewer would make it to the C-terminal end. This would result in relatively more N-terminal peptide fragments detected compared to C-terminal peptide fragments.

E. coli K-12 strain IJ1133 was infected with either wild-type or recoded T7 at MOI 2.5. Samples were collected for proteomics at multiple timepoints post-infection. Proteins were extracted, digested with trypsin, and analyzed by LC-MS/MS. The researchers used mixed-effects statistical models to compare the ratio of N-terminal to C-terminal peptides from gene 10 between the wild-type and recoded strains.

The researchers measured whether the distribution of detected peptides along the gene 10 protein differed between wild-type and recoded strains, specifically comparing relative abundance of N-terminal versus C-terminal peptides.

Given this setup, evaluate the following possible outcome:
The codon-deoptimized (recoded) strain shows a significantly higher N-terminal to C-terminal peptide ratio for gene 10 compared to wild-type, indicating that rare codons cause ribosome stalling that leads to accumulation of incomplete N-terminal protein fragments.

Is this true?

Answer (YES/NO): NO